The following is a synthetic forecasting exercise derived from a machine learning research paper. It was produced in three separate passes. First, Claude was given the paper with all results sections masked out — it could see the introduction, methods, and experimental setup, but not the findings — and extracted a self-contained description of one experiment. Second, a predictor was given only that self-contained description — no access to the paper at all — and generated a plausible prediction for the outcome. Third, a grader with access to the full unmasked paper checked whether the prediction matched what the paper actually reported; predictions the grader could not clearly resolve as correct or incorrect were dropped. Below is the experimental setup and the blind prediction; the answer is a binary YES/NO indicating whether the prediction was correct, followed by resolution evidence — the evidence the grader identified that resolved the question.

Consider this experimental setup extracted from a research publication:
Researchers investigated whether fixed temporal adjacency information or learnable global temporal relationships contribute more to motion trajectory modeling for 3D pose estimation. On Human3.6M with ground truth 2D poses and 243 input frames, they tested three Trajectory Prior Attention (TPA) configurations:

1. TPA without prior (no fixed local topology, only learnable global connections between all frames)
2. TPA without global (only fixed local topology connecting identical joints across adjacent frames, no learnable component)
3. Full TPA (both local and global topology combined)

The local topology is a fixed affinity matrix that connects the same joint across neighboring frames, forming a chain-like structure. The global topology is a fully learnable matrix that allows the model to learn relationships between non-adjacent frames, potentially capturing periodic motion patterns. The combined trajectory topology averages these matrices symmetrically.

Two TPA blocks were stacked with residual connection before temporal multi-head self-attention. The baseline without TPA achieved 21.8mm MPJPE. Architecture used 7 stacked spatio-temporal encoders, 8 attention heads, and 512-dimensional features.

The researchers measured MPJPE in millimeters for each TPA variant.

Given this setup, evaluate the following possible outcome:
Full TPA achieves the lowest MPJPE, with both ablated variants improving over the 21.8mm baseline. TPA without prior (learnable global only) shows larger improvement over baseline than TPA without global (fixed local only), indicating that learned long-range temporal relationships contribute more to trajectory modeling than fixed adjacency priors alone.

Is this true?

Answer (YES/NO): NO